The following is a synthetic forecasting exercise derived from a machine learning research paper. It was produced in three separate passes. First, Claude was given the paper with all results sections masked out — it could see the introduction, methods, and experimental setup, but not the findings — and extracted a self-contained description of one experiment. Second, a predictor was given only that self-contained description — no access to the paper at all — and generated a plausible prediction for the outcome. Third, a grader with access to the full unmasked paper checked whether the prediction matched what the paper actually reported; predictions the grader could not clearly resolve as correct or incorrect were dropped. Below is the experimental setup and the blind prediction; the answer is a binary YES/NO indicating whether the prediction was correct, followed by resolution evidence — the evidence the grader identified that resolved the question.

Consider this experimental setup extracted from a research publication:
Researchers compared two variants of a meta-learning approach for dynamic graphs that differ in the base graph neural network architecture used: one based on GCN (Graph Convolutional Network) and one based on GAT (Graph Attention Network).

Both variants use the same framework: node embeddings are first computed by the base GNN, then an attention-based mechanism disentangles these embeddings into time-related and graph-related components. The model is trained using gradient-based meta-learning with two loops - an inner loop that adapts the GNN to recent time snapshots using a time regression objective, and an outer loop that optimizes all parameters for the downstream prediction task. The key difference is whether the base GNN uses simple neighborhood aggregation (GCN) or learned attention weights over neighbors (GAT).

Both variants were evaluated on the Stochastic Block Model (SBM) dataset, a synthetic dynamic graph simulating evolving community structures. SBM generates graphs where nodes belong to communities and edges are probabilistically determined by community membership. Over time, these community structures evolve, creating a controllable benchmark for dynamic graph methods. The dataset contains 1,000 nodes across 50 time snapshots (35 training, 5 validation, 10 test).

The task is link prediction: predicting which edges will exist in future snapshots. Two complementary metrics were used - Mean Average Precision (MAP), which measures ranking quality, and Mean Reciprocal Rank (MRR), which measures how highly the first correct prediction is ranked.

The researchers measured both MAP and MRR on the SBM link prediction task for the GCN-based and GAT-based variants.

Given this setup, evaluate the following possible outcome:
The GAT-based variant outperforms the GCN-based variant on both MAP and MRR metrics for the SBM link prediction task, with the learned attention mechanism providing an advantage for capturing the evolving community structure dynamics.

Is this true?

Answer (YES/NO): NO